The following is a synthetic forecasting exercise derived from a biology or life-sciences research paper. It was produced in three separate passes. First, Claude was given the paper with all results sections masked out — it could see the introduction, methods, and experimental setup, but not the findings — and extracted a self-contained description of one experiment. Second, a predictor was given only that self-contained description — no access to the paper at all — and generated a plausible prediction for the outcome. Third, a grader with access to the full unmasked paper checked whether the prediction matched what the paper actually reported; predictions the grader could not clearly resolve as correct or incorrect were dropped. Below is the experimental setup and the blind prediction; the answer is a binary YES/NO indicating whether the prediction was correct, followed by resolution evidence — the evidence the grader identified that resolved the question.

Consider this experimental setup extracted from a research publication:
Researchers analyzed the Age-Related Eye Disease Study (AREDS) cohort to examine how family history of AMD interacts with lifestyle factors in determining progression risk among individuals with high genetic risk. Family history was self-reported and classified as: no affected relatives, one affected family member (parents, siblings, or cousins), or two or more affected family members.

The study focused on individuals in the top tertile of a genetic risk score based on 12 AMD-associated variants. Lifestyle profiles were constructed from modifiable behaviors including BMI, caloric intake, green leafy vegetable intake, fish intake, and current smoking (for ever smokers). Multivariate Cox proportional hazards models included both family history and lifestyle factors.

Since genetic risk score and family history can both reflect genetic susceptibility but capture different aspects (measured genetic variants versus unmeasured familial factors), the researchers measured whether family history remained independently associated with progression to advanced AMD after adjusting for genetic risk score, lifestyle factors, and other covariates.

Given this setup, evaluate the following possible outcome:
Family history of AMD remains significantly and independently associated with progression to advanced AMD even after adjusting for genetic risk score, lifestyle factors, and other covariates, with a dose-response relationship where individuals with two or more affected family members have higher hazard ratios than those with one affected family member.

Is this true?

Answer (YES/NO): NO